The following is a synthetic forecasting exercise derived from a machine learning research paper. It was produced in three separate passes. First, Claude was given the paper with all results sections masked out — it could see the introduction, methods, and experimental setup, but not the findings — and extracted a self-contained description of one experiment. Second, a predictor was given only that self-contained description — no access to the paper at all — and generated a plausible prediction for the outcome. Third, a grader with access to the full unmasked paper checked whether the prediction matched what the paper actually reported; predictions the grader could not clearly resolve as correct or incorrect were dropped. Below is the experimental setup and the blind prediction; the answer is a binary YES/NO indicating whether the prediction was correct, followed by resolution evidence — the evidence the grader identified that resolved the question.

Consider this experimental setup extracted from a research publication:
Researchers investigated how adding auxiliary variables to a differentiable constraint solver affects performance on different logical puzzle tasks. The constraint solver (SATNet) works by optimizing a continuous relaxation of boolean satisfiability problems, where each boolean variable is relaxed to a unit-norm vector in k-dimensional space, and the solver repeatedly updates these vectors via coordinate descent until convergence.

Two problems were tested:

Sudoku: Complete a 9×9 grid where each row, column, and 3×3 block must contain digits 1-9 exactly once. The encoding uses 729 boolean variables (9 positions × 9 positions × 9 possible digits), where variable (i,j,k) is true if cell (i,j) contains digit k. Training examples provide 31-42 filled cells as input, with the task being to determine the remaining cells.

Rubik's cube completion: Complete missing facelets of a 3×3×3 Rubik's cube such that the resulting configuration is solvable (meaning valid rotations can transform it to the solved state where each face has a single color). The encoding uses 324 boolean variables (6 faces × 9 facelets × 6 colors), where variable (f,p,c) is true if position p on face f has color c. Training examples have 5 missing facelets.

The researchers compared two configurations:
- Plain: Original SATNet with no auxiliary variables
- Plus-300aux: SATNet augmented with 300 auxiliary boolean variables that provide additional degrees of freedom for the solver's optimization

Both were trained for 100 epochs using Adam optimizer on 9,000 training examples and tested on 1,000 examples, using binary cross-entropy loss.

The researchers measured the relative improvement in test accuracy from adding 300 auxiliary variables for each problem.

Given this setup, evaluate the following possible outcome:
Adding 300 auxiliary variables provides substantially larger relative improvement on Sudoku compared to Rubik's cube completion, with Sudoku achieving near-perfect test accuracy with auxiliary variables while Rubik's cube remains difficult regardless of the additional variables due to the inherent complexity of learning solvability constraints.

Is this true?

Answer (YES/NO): YES